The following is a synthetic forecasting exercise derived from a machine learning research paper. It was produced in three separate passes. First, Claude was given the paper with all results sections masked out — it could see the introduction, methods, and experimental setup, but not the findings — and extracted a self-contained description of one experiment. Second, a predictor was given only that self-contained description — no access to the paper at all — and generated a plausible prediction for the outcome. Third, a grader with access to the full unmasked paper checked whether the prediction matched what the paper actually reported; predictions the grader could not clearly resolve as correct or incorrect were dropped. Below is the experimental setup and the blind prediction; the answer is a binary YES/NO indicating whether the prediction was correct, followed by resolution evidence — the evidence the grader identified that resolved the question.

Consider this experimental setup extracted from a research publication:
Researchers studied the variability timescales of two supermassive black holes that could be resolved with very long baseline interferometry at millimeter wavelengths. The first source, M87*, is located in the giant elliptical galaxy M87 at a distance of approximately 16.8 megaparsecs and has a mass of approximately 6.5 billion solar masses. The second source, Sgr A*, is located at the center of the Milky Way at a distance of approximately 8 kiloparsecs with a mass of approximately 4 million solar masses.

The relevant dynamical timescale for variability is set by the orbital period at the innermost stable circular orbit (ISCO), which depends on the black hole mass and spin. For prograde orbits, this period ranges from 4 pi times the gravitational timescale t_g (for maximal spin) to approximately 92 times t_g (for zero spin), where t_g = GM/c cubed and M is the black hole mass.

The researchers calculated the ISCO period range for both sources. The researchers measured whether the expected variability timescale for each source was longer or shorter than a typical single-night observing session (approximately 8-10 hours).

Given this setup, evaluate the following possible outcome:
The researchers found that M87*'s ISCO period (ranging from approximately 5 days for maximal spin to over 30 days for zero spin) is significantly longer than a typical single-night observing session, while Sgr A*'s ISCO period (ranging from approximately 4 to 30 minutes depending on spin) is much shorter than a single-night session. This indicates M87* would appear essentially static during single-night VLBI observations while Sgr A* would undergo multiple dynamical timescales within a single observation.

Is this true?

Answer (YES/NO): YES